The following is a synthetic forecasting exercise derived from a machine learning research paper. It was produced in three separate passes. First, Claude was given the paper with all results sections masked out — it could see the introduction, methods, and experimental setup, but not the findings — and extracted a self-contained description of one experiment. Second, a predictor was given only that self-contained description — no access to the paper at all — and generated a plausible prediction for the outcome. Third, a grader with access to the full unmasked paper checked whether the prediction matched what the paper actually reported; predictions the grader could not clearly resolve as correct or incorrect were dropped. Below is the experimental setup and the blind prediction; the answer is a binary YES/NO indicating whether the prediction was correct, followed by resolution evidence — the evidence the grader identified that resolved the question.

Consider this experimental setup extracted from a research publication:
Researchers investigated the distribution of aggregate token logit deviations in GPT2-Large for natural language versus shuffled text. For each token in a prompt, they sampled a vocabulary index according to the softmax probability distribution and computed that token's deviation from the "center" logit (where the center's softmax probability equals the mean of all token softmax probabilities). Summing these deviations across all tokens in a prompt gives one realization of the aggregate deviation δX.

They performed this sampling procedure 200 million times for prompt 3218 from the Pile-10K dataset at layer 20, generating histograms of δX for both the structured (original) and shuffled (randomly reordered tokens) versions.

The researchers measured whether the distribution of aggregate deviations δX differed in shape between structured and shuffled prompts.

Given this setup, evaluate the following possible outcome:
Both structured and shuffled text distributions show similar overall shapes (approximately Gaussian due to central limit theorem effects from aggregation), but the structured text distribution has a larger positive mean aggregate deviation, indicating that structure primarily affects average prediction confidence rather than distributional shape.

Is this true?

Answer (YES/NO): NO